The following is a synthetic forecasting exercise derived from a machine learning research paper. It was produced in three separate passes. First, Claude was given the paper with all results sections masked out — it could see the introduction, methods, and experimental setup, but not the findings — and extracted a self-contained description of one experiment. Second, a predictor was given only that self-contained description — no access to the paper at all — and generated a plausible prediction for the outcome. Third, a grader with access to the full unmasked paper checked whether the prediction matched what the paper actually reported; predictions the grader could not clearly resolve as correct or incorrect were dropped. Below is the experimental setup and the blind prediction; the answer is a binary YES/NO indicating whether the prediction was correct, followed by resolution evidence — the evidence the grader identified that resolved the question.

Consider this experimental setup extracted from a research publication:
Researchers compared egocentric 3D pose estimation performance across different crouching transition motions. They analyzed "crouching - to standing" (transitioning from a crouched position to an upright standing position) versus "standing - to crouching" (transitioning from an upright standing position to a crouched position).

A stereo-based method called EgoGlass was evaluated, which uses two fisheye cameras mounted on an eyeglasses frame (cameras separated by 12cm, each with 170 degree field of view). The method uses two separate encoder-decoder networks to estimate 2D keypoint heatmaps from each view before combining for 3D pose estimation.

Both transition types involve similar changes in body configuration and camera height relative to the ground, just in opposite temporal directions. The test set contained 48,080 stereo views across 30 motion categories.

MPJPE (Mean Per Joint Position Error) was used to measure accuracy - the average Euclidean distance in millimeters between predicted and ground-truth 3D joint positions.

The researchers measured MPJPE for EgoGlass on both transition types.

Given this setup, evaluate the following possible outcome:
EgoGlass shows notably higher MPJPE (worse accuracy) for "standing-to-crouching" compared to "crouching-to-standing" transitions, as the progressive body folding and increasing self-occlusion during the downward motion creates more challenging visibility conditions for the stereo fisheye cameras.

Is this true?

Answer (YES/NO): NO